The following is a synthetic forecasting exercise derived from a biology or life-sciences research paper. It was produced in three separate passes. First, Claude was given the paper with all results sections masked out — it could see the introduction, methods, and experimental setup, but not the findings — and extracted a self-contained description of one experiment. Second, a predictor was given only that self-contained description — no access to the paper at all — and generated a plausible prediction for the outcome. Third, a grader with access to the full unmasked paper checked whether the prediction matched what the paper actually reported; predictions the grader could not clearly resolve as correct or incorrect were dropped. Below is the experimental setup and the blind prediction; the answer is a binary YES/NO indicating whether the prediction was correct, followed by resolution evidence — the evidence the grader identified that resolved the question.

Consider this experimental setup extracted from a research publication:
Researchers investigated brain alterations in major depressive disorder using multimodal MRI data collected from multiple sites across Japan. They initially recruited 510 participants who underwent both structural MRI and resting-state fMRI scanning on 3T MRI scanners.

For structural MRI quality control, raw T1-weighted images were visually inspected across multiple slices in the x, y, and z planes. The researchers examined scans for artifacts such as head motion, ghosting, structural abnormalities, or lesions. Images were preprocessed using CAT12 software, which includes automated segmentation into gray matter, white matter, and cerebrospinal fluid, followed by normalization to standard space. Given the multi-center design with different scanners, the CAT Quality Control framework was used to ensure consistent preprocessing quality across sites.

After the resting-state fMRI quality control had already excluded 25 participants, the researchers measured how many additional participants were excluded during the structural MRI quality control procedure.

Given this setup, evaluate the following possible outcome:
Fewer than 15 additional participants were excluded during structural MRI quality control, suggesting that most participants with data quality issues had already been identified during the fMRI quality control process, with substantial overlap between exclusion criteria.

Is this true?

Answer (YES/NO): NO